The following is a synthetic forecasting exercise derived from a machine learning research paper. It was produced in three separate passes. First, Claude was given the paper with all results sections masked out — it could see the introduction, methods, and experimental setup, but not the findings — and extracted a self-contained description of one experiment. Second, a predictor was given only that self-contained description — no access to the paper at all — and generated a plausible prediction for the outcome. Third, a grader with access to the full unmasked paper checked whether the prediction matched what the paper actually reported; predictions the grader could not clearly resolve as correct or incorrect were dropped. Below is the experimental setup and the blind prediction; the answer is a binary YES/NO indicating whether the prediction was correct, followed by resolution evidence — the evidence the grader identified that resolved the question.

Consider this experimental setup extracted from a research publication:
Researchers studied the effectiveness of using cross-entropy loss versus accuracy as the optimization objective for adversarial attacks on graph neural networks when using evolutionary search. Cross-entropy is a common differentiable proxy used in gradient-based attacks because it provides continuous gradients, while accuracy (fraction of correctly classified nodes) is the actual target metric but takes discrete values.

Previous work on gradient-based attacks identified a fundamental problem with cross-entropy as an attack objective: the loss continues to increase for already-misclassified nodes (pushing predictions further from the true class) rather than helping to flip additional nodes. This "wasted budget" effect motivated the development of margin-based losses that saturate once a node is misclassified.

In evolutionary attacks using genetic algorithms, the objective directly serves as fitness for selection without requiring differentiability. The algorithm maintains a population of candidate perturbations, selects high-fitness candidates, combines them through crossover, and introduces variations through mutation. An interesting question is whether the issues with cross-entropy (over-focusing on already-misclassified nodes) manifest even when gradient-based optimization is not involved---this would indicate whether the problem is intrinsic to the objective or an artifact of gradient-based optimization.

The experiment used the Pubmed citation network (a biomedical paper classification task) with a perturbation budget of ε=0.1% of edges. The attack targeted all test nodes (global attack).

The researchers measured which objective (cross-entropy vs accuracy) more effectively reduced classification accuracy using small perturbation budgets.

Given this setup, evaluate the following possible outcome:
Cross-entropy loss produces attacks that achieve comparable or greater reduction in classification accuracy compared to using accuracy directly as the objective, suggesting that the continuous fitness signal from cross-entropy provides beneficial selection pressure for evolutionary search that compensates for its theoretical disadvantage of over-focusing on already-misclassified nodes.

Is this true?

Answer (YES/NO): NO